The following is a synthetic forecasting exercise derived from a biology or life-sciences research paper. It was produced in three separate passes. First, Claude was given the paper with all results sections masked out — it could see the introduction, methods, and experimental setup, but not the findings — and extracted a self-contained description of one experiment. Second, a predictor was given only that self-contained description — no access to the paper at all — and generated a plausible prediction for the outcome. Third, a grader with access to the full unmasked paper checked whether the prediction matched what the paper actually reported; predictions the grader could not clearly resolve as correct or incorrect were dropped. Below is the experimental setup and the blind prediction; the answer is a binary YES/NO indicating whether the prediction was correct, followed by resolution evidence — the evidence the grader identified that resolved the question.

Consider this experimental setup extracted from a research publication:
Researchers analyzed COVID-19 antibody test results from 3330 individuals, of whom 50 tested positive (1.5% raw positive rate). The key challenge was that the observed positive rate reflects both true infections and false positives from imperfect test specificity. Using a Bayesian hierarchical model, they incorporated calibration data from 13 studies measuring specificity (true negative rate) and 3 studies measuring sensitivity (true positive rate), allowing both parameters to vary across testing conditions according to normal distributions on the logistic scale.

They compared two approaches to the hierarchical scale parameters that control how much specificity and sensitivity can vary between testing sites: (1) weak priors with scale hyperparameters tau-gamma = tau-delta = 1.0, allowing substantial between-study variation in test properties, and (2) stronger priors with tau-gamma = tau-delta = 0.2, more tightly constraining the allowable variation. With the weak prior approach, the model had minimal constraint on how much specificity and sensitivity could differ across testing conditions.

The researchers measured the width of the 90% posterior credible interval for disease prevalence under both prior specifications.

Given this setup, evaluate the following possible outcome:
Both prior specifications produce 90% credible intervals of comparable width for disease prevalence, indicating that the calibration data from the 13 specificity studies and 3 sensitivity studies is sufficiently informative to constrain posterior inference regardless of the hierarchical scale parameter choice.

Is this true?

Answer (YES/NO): NO